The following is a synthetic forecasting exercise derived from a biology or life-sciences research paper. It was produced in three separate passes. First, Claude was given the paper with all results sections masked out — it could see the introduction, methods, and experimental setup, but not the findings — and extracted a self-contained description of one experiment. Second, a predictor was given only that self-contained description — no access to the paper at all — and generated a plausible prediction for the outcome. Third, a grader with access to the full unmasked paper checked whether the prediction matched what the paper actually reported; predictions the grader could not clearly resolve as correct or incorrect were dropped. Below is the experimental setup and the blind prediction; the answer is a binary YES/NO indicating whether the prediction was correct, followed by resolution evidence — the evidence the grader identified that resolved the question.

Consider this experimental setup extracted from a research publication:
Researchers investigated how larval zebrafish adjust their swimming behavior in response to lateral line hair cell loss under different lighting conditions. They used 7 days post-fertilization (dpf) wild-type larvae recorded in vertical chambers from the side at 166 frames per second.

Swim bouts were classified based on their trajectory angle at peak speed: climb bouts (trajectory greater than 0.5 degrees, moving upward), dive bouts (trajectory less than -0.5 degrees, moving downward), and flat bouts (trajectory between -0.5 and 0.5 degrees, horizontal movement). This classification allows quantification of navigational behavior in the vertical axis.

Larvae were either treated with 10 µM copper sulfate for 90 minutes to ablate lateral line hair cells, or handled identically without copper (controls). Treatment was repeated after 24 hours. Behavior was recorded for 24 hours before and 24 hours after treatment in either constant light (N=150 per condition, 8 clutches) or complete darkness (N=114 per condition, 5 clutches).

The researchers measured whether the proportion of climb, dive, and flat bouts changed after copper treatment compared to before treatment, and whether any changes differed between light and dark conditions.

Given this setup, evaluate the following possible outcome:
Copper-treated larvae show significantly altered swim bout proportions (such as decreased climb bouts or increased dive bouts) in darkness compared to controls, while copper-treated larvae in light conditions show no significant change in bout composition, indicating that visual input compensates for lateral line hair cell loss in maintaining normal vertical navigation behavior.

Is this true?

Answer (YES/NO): NO